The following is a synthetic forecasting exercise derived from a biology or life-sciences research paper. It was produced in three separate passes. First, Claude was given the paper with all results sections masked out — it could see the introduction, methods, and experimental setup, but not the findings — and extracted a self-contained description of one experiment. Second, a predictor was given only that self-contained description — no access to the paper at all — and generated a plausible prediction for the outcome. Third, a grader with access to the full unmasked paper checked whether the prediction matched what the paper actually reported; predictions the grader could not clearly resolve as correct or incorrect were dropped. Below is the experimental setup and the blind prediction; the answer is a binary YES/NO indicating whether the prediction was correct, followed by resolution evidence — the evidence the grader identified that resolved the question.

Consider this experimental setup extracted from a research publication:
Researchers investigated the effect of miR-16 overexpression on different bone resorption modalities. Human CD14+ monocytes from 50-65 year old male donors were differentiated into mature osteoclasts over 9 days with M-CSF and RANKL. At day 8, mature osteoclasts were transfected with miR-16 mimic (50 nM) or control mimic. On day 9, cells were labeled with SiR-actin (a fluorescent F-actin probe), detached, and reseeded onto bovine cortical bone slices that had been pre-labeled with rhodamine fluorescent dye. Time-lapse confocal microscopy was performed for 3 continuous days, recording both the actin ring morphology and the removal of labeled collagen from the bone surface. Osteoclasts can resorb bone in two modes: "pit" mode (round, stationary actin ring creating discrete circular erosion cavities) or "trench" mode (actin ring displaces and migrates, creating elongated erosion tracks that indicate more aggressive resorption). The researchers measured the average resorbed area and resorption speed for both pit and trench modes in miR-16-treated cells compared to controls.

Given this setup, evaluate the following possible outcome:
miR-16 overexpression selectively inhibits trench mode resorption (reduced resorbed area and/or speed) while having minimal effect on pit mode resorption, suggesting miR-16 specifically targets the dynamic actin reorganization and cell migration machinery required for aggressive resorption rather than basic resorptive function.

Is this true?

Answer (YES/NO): NO